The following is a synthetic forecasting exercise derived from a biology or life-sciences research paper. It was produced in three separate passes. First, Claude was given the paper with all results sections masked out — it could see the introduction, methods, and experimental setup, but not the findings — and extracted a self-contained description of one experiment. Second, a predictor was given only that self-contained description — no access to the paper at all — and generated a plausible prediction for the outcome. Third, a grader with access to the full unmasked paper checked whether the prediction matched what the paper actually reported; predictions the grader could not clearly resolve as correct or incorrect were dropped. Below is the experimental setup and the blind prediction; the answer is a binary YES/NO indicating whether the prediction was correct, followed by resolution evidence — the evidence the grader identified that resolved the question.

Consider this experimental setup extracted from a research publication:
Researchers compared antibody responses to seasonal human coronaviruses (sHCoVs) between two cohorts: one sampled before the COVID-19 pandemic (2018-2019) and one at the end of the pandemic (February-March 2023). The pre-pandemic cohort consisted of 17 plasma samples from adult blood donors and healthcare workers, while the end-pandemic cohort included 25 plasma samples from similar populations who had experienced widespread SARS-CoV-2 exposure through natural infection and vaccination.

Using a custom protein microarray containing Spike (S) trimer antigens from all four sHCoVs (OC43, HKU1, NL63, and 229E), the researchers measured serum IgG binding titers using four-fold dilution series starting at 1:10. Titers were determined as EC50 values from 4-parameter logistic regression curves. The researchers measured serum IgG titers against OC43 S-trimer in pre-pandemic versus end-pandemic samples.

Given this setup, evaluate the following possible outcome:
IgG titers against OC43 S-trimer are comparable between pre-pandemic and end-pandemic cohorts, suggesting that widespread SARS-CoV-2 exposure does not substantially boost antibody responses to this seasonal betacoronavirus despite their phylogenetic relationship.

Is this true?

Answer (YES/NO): NO